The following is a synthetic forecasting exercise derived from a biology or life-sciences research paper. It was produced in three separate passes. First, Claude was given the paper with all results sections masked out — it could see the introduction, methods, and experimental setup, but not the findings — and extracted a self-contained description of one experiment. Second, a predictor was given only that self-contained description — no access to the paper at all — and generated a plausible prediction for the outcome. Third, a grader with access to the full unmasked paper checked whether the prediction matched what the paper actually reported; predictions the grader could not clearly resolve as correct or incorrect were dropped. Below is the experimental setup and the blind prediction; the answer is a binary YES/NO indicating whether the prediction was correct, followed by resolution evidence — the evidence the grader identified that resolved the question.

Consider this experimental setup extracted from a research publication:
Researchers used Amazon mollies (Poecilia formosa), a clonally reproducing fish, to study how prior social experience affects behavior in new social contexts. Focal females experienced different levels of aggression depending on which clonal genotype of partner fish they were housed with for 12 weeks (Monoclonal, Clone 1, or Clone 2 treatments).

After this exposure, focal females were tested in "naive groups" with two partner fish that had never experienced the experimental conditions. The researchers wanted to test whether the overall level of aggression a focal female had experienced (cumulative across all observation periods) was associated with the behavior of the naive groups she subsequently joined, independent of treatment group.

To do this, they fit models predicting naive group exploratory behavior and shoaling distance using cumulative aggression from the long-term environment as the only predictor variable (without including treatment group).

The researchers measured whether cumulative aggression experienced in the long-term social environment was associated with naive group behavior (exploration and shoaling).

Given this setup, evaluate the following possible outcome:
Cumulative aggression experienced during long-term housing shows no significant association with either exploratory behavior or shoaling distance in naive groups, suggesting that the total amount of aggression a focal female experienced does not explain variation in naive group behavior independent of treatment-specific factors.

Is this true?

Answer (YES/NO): NO